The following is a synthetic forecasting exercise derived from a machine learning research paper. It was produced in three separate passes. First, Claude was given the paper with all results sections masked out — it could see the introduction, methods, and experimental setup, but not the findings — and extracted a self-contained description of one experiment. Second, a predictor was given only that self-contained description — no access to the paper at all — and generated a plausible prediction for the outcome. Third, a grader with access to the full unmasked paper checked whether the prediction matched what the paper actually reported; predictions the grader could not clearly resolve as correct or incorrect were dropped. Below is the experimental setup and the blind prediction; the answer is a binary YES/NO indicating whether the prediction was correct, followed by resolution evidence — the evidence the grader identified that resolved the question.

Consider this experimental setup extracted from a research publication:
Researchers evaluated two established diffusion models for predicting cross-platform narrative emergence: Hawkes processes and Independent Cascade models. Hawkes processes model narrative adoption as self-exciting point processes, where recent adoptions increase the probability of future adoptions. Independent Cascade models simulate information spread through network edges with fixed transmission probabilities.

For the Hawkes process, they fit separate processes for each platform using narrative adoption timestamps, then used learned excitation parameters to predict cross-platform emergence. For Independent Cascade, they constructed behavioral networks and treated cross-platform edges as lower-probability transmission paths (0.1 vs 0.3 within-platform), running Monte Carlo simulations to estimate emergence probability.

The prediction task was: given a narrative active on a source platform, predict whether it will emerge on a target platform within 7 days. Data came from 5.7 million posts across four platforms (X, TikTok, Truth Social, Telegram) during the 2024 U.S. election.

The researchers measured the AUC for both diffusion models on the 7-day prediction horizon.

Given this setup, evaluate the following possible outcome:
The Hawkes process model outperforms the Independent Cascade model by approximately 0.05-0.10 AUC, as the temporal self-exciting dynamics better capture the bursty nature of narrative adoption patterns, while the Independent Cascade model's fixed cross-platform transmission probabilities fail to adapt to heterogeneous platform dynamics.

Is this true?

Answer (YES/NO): NO